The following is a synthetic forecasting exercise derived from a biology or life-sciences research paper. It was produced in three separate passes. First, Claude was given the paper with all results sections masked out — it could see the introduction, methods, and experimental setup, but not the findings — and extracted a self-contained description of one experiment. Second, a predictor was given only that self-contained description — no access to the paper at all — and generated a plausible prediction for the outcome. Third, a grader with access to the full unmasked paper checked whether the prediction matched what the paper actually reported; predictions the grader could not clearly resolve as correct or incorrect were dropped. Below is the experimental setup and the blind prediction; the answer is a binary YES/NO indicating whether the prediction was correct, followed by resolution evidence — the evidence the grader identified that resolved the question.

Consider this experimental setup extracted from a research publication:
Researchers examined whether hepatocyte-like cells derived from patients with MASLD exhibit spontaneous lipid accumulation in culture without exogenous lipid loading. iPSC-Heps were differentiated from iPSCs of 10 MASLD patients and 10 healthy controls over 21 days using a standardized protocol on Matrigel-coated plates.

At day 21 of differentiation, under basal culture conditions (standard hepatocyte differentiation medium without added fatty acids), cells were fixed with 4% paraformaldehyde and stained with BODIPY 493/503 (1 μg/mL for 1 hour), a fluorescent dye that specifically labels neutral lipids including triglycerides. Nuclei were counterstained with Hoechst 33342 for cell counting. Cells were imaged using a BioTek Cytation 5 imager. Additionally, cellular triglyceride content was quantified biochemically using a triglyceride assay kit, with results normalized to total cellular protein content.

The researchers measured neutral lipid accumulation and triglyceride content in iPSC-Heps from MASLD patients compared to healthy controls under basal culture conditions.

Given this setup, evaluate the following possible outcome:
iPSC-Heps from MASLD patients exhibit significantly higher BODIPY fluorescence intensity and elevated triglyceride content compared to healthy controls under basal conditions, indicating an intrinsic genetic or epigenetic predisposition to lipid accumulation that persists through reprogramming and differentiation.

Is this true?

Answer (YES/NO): YES